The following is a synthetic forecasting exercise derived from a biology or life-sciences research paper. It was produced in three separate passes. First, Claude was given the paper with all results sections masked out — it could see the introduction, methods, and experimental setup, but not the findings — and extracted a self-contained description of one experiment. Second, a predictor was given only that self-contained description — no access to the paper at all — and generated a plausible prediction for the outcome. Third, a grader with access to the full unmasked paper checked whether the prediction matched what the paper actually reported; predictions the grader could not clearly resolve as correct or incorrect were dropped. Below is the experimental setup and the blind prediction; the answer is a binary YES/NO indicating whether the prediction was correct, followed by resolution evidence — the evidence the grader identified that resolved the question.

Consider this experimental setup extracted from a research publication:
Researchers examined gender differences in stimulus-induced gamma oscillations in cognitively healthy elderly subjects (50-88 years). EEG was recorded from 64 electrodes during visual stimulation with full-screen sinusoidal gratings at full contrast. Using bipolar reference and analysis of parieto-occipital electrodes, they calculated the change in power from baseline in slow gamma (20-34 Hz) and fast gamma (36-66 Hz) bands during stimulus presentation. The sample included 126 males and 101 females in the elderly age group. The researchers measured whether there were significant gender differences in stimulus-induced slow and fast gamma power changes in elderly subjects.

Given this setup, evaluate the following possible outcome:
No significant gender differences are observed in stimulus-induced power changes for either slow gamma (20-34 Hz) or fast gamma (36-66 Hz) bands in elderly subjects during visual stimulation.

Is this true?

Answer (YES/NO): NO